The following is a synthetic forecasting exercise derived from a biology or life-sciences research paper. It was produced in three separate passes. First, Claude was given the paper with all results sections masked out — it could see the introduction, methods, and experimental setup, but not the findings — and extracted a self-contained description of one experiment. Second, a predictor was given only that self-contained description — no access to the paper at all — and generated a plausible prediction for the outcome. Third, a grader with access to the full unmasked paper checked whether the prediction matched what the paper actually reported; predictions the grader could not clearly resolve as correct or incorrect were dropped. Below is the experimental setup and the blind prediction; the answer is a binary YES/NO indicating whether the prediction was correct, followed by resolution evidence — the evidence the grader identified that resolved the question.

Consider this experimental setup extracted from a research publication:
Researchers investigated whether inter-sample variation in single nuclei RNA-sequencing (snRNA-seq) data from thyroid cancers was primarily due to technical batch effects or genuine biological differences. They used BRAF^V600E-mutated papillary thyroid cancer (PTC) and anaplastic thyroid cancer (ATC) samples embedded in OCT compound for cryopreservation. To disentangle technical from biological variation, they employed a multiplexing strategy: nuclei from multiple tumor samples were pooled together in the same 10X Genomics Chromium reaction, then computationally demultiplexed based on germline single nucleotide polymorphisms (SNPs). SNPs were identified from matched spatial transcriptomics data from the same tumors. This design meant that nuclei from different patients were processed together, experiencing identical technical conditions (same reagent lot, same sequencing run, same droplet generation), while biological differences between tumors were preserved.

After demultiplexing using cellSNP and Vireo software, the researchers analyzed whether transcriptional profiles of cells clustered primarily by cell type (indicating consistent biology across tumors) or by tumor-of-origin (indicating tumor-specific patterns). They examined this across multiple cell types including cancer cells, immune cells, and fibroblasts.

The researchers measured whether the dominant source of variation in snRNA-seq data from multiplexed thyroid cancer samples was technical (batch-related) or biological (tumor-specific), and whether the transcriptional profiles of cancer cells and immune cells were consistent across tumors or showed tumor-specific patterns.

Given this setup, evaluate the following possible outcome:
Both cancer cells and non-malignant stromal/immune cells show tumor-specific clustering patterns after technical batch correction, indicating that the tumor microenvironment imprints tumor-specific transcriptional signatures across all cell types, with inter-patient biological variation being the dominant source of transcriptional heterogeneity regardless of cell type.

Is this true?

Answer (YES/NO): YES